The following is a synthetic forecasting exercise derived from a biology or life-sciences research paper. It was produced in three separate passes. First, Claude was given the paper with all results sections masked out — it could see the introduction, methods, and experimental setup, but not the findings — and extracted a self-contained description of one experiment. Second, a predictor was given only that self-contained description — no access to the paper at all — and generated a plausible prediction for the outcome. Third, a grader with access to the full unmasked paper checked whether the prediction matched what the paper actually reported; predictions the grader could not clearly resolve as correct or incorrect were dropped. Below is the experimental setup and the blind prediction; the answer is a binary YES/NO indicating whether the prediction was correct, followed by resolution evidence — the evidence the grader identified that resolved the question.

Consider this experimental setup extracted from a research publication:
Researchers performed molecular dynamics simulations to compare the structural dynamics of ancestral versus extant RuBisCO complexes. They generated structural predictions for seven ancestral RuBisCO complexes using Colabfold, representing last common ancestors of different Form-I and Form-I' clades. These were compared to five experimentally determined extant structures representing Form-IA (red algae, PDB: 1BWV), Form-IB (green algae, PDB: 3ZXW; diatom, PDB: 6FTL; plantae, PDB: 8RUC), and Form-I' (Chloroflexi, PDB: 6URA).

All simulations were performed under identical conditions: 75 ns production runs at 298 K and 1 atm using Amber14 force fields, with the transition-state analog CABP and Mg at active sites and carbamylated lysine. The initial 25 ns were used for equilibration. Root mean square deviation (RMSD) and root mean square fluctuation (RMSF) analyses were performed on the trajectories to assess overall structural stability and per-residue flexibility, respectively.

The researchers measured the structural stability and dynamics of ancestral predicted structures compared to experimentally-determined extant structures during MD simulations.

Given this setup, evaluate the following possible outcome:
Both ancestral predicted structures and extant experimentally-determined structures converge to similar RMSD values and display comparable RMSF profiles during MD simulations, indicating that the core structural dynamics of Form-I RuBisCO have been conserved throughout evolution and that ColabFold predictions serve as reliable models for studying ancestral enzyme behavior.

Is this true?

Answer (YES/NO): NO